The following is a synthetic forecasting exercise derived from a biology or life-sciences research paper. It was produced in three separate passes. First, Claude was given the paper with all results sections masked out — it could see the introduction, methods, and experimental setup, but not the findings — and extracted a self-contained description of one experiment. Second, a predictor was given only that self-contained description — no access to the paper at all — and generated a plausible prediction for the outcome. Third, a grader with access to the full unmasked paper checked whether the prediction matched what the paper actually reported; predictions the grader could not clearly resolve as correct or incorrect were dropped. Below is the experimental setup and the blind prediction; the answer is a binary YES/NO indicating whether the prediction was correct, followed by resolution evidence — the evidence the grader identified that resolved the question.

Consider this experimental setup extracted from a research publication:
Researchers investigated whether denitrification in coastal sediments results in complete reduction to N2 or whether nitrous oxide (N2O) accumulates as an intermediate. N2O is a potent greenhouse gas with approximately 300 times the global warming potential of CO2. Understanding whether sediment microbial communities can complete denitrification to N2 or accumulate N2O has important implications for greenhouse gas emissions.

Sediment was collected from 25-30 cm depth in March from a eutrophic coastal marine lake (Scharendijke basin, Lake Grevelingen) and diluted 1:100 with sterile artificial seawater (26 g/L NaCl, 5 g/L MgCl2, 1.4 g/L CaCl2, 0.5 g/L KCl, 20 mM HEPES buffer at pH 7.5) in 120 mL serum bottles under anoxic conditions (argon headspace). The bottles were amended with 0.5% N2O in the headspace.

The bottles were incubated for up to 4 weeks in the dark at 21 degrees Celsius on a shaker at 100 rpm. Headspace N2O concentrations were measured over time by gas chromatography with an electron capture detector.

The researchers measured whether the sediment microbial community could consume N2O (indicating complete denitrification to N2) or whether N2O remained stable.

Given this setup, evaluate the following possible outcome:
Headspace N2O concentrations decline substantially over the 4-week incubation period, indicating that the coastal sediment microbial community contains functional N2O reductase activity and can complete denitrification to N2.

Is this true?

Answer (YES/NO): YES